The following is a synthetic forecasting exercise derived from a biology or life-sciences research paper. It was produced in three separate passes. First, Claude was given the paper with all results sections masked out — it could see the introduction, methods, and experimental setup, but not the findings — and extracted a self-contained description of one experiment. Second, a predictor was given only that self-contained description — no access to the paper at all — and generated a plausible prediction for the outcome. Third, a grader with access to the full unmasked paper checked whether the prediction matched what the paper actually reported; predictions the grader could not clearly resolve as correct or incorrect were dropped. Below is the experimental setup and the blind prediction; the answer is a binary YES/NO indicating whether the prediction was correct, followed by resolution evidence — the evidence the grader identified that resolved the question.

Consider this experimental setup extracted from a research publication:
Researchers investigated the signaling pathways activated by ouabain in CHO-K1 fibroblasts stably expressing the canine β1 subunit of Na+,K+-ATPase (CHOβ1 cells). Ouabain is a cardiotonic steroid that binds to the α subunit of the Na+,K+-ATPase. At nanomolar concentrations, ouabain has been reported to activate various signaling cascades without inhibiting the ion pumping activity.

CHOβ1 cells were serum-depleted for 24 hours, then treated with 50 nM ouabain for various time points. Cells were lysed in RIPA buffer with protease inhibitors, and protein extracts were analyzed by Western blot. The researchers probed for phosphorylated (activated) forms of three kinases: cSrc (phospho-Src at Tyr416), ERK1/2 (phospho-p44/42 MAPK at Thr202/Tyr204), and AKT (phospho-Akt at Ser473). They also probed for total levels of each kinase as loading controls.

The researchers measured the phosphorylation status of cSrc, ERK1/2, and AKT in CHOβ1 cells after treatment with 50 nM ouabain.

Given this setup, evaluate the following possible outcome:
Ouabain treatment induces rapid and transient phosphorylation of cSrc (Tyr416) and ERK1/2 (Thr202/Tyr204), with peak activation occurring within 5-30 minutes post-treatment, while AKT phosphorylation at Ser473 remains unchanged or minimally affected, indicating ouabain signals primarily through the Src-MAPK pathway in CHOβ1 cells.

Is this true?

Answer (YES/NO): NO